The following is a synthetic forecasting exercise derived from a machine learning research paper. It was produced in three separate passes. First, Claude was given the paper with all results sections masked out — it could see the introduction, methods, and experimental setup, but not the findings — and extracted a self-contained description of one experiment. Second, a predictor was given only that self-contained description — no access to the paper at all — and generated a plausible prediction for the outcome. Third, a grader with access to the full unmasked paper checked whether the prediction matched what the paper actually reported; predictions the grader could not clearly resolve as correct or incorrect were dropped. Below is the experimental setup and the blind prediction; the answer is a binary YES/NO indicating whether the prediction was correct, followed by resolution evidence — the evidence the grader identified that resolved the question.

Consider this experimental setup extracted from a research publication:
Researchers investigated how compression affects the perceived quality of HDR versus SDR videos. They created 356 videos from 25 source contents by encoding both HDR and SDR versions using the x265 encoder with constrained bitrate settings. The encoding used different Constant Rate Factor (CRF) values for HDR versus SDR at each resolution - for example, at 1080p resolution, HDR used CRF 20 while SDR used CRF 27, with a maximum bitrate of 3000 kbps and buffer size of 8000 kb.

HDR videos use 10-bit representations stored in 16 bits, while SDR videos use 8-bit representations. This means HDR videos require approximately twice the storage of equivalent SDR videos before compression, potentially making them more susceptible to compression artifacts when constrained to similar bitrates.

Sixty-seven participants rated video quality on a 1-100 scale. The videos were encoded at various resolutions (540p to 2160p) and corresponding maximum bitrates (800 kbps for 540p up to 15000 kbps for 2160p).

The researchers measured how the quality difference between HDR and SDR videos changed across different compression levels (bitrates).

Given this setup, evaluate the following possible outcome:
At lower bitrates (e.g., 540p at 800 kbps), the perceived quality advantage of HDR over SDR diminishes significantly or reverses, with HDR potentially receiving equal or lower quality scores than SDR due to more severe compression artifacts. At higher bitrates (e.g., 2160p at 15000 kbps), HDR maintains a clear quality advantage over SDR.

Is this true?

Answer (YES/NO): NO